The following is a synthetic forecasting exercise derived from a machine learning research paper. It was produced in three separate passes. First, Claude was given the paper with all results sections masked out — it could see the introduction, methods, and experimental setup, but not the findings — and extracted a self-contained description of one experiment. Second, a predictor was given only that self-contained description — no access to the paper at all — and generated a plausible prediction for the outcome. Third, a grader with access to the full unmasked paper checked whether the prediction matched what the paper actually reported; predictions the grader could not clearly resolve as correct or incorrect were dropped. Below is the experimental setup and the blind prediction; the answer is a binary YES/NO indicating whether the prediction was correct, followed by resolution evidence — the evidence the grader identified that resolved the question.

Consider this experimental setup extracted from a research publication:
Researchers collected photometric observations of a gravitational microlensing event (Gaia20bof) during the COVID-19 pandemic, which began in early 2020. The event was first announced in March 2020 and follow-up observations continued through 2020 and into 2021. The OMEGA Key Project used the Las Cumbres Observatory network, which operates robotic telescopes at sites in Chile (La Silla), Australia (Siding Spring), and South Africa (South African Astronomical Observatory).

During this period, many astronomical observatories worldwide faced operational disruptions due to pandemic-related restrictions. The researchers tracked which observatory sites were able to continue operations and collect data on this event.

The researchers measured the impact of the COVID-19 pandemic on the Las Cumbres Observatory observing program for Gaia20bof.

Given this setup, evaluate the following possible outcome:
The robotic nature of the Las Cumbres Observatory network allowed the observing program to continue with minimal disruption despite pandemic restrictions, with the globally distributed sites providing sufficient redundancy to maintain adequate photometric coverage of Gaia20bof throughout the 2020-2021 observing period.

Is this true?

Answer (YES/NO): YES